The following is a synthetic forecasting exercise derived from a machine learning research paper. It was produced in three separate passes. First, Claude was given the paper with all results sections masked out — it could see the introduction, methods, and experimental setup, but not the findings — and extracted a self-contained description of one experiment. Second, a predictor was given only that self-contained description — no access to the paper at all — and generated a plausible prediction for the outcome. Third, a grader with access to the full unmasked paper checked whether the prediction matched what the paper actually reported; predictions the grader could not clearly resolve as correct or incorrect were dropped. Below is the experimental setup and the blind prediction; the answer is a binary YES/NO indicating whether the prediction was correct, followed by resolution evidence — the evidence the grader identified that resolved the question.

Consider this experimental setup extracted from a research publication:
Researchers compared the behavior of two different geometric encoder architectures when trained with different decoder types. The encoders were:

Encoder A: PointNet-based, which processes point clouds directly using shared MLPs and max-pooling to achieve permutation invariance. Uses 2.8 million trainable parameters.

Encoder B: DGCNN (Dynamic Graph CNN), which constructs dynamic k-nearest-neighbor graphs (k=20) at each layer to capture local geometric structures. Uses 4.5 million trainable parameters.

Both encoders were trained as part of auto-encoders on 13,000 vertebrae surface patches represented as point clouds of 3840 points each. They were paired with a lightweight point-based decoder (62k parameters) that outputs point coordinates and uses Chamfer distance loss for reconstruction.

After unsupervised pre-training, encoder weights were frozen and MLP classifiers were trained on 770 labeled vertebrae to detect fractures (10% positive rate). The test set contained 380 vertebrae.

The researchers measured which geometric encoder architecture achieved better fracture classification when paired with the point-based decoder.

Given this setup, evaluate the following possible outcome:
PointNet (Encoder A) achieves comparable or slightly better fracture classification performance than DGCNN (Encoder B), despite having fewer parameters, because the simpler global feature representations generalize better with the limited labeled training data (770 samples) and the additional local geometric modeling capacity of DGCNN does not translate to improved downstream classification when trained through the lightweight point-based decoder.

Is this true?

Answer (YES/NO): NO